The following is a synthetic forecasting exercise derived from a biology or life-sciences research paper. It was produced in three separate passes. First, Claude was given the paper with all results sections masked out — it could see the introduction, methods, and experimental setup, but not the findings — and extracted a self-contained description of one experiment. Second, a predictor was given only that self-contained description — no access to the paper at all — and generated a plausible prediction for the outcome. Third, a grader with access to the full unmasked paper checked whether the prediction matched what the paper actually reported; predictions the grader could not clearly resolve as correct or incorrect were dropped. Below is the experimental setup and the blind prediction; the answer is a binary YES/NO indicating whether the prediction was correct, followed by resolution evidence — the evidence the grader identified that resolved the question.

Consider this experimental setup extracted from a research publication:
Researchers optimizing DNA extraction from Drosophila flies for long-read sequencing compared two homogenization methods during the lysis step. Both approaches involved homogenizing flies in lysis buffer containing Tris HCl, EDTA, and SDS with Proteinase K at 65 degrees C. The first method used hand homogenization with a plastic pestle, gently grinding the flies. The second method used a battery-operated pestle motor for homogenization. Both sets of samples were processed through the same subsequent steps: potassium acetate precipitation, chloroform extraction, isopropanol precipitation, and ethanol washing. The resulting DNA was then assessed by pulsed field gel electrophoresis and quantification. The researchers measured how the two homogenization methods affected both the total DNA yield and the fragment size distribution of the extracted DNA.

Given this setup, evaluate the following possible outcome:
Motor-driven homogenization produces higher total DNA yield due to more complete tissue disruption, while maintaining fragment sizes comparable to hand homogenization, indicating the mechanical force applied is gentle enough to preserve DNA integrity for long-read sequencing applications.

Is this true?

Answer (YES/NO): NO